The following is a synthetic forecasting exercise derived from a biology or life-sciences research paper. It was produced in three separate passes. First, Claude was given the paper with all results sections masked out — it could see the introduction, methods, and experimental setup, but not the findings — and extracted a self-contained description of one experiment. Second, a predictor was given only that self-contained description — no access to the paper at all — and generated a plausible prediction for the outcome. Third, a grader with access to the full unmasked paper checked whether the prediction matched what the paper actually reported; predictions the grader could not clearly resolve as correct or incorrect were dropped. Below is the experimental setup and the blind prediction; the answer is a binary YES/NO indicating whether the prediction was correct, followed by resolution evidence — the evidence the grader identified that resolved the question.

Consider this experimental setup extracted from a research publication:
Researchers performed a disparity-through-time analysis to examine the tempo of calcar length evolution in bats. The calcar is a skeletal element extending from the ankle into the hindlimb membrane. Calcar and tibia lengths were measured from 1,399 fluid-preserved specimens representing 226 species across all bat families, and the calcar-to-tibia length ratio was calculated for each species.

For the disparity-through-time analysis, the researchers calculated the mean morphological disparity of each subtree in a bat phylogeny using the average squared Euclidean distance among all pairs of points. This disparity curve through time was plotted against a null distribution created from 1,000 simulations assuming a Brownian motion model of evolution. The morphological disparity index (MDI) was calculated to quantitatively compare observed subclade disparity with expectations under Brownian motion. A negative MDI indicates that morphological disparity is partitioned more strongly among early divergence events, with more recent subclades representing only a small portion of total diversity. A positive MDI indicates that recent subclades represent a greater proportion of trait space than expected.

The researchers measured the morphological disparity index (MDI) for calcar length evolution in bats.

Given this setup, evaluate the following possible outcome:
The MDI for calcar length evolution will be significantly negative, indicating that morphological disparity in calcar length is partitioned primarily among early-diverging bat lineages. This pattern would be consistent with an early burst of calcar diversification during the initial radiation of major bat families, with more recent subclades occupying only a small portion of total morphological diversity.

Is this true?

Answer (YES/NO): YES